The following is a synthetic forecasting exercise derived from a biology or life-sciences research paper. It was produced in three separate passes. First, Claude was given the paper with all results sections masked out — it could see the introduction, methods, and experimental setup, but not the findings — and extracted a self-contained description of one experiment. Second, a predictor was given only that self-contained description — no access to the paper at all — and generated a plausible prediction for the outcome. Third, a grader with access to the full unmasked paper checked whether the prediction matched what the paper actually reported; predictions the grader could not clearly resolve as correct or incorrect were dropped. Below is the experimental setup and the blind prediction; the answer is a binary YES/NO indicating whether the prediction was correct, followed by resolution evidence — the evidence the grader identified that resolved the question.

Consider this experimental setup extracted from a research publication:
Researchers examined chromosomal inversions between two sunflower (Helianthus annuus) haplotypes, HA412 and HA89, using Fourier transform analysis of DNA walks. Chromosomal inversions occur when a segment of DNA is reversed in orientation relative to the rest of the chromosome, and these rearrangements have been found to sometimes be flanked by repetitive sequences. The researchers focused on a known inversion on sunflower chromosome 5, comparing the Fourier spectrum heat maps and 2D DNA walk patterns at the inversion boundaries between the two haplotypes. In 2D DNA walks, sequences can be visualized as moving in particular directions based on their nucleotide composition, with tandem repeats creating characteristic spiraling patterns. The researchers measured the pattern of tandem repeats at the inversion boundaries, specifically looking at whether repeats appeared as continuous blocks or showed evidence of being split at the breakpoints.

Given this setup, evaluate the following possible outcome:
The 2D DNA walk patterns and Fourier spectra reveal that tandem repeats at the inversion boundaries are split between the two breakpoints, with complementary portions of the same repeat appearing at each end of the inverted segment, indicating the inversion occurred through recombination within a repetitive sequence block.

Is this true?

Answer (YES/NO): YES